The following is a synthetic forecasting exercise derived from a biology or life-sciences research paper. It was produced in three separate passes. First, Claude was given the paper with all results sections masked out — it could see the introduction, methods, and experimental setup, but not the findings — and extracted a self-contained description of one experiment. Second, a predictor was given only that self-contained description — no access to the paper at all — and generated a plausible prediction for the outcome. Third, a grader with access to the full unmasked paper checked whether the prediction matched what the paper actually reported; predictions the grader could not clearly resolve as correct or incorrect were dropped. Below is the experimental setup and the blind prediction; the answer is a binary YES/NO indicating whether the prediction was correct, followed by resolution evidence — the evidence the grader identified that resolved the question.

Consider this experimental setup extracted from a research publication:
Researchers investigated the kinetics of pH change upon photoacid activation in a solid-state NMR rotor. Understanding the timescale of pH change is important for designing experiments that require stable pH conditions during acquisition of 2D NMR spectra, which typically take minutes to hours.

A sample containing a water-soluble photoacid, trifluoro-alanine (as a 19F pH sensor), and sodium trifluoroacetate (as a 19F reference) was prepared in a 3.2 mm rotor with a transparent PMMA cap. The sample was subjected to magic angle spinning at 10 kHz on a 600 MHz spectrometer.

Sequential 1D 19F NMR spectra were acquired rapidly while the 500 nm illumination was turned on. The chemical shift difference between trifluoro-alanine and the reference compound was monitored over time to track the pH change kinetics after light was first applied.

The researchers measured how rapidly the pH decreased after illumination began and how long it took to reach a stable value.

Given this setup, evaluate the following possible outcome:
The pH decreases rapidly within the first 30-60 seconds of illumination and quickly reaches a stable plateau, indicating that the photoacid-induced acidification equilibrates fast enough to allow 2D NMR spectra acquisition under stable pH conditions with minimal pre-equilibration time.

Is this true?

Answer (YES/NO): NO